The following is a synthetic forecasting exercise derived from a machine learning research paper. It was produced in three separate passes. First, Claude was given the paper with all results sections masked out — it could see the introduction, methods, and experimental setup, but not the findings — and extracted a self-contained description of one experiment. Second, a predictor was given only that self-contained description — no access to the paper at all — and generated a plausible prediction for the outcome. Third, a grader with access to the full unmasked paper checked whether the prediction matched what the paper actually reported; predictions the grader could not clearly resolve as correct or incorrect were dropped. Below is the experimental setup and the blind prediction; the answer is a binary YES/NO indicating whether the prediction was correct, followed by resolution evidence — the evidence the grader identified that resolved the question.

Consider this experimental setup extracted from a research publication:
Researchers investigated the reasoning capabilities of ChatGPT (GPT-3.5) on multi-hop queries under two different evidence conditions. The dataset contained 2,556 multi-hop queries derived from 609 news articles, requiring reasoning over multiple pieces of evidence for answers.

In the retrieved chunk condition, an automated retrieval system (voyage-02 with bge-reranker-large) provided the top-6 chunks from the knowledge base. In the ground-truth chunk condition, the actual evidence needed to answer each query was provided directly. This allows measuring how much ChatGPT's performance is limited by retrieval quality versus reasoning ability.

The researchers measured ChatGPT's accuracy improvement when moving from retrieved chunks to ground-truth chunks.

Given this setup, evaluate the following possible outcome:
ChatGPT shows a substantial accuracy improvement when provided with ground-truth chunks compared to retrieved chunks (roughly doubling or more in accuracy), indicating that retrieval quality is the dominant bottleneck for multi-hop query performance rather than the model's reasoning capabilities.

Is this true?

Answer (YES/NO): NO